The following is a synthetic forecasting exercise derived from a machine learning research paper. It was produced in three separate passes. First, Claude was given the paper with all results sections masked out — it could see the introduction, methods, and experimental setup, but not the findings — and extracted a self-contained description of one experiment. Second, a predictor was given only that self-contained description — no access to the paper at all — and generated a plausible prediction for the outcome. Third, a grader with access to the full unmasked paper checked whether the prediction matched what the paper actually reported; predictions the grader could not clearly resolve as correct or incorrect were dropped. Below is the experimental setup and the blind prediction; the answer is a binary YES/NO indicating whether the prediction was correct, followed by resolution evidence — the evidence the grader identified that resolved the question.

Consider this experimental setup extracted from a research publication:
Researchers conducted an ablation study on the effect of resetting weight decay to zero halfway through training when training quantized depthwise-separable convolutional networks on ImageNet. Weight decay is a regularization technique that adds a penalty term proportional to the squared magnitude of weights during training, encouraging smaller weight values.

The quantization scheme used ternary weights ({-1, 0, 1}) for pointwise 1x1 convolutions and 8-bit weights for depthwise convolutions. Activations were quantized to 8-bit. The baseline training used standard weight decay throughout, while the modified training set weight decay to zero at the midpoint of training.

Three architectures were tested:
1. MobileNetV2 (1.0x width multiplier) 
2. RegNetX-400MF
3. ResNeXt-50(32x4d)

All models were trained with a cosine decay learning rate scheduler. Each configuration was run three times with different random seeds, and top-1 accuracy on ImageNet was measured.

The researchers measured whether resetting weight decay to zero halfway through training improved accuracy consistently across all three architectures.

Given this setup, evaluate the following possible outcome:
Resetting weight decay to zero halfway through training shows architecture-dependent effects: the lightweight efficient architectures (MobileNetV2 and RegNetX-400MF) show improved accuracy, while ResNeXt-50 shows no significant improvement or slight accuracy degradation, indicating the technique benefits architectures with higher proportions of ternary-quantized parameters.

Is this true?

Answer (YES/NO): YES